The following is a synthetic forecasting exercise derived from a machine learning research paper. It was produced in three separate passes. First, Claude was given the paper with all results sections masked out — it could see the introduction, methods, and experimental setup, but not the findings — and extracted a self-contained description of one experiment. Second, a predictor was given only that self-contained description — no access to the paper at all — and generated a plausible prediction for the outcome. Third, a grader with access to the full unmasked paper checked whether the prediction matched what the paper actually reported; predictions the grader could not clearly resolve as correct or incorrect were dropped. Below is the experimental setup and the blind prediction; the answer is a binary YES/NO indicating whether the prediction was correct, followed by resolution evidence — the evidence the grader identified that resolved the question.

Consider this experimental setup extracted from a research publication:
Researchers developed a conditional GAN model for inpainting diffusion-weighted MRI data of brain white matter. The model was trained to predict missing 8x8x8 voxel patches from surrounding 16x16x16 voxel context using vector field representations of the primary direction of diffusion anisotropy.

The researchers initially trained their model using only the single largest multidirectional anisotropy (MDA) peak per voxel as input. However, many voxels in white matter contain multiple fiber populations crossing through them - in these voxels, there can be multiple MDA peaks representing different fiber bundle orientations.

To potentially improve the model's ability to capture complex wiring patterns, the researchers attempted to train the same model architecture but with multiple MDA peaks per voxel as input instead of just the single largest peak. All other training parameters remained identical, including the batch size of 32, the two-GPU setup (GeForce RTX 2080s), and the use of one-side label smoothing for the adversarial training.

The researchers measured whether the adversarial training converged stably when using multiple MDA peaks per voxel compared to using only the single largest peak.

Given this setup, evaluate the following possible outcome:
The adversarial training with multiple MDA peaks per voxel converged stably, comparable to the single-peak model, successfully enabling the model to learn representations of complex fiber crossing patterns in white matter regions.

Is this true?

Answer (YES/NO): NO